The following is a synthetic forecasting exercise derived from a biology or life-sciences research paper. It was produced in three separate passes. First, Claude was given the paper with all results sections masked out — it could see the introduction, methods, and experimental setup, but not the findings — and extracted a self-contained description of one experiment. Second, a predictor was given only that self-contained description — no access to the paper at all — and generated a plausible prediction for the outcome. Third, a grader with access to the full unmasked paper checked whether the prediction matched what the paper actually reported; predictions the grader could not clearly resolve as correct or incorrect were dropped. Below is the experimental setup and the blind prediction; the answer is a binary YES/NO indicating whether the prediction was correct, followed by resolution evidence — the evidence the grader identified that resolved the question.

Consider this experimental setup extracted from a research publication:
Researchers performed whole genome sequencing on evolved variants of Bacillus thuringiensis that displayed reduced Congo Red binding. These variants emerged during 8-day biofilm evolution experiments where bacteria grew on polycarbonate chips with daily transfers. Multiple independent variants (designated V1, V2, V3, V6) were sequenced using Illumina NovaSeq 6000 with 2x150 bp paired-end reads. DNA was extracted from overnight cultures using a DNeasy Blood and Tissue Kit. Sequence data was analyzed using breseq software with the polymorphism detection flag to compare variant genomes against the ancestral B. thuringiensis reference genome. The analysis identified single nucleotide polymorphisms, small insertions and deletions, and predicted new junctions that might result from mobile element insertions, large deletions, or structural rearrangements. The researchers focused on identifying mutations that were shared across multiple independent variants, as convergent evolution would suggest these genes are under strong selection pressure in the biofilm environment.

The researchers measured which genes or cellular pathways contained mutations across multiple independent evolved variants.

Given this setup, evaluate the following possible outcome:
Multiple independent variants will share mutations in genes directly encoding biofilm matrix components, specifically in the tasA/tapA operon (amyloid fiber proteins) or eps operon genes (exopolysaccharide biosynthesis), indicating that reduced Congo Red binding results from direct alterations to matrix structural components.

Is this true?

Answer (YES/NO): NO